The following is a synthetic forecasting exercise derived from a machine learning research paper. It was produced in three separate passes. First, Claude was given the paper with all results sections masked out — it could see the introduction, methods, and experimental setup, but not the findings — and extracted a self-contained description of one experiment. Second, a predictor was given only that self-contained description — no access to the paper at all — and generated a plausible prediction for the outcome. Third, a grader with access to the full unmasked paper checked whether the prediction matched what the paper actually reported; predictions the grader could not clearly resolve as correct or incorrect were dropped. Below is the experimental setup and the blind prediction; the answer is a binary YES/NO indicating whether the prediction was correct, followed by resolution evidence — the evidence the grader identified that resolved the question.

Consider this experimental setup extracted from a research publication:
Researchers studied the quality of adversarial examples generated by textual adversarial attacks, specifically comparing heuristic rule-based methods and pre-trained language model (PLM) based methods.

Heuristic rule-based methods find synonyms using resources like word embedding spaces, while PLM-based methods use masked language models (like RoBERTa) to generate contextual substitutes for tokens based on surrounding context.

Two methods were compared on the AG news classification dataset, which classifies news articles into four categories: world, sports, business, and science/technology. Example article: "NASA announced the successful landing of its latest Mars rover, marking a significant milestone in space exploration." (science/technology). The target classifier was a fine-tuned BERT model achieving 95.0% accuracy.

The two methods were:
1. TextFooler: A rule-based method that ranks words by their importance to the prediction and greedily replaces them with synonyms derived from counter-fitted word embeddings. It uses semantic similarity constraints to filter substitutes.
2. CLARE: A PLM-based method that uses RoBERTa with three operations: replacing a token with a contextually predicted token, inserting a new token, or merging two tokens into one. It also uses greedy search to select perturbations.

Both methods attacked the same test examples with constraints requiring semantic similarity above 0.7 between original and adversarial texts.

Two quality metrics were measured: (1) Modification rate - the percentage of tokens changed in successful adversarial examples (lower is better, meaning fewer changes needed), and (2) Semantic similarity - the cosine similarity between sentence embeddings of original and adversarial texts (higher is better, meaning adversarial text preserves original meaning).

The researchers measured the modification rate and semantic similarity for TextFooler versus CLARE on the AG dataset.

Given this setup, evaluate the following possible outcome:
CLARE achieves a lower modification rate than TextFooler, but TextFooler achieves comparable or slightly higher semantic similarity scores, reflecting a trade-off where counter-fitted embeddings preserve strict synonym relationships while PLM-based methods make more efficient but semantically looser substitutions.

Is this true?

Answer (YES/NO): NO